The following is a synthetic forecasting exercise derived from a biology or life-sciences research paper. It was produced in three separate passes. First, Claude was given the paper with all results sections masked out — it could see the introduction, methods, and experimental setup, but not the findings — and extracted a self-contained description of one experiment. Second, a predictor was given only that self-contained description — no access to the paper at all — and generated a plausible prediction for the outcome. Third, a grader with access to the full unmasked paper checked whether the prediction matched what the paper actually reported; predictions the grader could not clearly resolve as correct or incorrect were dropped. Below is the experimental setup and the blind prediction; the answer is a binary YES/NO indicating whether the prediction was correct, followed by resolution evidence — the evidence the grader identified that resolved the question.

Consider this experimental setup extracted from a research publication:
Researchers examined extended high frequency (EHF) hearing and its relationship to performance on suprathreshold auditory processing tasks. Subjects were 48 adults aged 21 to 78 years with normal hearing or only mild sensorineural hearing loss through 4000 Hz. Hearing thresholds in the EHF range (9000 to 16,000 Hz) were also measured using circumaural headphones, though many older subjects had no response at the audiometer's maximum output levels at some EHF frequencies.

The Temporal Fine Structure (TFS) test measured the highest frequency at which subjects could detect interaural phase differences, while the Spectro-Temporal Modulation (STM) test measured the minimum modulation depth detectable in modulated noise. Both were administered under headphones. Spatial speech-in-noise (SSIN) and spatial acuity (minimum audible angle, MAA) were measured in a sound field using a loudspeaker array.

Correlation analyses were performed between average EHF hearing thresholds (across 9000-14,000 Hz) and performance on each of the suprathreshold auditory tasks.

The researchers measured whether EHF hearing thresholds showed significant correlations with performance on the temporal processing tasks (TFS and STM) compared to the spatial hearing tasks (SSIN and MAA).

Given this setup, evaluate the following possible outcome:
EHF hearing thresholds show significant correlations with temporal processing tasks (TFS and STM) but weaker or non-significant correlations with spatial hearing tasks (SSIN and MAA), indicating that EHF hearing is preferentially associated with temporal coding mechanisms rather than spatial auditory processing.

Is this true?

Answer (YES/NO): NO